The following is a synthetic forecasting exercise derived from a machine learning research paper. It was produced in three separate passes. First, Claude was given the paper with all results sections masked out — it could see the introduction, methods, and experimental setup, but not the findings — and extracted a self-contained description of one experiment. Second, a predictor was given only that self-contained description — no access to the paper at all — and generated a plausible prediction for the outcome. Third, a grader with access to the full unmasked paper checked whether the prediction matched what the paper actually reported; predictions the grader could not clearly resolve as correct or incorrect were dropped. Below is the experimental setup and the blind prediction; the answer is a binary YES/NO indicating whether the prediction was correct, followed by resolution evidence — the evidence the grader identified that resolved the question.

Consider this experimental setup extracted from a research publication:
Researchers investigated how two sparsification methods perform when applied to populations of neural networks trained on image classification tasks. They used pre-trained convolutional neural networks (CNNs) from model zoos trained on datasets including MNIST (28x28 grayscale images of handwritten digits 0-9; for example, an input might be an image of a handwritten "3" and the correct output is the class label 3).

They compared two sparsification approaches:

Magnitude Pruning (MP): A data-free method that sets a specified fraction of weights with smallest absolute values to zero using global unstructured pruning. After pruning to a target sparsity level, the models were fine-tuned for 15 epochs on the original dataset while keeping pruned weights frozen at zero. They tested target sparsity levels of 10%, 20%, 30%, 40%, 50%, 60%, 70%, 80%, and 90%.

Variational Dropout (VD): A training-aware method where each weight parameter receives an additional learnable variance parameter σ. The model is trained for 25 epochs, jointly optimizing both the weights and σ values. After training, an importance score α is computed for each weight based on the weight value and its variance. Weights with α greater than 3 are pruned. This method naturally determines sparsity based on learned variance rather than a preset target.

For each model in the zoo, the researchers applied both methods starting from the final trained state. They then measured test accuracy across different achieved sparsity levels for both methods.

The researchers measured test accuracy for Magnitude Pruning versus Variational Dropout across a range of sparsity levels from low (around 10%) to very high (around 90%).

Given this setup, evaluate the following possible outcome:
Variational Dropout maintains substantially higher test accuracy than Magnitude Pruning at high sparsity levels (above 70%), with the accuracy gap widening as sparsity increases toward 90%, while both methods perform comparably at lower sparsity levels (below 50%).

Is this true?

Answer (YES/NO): NO